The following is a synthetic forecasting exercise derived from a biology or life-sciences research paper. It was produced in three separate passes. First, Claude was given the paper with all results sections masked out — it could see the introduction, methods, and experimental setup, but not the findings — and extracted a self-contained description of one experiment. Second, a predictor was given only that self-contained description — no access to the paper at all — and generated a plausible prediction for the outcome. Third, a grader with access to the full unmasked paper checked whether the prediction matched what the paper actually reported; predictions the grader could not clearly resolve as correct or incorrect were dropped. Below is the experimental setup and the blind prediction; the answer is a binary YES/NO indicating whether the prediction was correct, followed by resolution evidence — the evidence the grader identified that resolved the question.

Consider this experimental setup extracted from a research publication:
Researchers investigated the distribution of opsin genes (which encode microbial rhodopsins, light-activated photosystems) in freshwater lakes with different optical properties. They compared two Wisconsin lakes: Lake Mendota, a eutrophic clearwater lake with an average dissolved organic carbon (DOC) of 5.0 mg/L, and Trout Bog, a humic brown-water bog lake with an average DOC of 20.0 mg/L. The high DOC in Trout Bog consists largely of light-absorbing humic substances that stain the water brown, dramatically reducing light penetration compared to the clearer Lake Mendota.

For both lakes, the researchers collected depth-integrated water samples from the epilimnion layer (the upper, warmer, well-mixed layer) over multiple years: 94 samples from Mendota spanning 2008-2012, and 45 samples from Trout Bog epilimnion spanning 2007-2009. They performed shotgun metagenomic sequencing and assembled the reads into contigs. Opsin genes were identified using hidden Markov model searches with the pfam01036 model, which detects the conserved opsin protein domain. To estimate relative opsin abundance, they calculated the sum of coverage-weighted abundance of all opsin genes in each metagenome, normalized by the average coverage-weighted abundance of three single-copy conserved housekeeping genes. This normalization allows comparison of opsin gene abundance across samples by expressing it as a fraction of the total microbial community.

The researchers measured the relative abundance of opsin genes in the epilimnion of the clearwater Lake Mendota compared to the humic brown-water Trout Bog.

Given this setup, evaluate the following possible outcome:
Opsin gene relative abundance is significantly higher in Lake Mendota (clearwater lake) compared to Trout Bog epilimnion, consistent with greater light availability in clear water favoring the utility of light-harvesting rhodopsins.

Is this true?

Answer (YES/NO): YES